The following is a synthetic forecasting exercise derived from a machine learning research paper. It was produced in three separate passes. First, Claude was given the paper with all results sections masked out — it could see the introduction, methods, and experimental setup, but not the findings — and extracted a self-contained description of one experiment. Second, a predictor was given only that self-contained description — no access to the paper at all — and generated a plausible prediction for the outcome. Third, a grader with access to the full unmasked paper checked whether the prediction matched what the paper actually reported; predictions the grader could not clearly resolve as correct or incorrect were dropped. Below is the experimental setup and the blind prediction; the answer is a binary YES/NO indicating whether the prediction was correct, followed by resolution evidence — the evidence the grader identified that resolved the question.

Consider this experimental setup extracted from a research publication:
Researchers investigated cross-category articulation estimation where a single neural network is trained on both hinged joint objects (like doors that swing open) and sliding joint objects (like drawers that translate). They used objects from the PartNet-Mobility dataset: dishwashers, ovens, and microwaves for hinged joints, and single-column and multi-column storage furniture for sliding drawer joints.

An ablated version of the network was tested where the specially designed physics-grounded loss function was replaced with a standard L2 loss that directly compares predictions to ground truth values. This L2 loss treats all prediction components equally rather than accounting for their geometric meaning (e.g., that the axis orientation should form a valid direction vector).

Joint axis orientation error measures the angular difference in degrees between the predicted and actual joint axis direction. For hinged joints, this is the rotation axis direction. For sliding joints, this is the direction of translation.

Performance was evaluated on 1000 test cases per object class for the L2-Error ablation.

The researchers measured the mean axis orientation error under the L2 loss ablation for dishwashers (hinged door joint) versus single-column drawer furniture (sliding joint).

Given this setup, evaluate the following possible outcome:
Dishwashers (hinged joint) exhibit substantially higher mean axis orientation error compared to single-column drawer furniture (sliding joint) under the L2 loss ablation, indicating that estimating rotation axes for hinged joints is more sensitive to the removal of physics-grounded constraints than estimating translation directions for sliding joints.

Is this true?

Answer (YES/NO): NO